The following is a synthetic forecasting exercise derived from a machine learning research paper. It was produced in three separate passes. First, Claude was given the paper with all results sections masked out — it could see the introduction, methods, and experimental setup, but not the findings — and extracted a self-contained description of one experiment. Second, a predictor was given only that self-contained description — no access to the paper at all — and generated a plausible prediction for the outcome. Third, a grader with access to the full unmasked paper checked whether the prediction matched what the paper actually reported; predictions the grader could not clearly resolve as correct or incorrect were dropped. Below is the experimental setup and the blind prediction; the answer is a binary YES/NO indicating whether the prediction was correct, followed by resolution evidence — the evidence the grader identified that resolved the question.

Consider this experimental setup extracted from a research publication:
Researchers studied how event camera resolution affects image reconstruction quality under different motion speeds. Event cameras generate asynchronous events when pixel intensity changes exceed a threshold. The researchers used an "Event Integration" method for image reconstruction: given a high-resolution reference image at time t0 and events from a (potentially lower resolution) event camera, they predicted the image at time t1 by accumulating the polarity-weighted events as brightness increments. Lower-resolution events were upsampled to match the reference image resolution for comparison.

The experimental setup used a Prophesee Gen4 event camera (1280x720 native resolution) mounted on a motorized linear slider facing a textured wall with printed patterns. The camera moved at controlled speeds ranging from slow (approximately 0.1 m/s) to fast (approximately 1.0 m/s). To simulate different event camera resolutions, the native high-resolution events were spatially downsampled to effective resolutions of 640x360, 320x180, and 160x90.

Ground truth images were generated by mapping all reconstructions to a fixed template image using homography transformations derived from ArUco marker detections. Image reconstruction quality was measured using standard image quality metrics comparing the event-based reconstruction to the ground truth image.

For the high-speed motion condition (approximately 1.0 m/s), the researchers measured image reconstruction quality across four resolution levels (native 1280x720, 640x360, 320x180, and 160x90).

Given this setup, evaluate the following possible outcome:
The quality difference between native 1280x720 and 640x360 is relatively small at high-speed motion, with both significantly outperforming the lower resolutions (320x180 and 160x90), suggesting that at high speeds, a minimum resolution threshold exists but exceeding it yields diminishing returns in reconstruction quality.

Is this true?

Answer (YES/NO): NO